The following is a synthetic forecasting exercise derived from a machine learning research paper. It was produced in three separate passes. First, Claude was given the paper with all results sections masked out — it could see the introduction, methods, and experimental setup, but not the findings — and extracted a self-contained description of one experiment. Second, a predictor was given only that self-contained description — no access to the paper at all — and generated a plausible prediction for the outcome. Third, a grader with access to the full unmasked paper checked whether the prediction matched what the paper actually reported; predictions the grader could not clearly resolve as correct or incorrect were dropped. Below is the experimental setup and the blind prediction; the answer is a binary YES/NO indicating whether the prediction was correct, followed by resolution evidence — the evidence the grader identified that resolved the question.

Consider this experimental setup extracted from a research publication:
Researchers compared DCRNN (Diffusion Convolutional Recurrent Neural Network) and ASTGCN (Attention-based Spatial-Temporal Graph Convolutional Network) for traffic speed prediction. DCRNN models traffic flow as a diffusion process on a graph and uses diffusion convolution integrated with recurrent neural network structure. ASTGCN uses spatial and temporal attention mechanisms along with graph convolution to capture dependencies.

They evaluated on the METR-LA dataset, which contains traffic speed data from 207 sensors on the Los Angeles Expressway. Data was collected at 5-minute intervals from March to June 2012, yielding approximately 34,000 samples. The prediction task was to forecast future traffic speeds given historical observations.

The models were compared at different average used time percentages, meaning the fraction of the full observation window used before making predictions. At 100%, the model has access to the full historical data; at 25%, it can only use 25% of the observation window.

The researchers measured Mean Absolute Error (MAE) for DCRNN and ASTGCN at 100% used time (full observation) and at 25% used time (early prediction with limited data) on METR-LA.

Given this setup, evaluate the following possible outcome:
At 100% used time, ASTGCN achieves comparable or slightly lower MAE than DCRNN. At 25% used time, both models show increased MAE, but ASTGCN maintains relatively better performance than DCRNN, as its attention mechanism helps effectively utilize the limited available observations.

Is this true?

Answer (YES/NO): NO